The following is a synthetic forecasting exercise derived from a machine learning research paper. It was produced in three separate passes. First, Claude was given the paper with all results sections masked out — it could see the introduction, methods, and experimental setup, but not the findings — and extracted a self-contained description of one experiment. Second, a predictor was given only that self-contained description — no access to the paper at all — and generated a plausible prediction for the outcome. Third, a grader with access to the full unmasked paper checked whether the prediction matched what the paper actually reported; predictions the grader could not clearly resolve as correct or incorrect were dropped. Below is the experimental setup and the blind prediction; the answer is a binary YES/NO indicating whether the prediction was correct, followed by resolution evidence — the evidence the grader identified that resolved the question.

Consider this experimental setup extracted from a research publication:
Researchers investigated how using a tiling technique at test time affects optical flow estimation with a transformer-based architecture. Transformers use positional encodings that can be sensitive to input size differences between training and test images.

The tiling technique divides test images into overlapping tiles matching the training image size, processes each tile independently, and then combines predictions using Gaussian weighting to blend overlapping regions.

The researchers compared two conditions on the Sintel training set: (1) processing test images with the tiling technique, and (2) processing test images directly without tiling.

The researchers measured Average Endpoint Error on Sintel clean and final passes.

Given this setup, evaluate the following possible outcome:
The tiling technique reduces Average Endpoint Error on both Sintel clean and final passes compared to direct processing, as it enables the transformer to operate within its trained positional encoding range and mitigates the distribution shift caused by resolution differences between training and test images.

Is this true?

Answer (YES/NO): YES